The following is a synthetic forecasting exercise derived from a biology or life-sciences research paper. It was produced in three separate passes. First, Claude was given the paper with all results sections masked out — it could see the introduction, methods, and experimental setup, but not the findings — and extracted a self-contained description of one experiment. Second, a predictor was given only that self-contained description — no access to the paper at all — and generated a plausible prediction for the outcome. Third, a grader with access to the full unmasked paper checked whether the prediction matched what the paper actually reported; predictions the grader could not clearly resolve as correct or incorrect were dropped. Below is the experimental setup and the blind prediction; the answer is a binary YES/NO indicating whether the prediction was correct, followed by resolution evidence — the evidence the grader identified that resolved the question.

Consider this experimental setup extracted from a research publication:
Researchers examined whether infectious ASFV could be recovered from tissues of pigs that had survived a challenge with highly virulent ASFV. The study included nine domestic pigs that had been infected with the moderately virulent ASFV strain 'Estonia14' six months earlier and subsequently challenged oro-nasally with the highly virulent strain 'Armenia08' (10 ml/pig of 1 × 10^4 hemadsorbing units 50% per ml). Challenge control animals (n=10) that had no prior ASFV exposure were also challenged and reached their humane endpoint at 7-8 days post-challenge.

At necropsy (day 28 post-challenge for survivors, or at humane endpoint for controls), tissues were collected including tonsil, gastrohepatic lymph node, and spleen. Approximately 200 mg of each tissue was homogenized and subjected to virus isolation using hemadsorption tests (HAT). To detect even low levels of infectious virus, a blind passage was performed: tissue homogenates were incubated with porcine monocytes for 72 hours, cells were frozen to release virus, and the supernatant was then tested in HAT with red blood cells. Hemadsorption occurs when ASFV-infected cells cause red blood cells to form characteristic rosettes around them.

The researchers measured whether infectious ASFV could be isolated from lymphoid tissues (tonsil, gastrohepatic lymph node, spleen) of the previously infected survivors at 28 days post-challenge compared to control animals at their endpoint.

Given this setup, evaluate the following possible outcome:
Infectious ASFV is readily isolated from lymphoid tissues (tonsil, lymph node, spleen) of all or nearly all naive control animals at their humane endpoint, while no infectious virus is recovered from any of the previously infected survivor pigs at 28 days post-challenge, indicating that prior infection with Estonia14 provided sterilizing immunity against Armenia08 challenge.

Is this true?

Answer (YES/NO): NO